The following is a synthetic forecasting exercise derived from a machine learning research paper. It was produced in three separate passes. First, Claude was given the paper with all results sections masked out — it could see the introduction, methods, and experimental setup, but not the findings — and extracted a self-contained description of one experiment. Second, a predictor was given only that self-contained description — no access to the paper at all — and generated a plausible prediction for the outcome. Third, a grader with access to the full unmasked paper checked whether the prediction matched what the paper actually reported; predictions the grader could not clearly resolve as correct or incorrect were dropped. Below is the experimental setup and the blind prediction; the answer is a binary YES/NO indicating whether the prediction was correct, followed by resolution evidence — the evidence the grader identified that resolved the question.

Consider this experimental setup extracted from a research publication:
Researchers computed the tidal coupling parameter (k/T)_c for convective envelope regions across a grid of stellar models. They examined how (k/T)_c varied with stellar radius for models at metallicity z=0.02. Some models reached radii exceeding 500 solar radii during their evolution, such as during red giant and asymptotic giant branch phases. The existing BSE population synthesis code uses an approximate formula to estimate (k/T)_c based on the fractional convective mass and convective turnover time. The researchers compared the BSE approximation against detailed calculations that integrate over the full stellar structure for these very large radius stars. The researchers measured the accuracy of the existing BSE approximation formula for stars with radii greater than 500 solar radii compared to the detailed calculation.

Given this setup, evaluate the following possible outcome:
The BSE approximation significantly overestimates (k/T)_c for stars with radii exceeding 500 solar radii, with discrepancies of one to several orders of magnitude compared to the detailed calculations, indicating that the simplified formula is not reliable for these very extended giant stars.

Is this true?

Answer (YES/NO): NO